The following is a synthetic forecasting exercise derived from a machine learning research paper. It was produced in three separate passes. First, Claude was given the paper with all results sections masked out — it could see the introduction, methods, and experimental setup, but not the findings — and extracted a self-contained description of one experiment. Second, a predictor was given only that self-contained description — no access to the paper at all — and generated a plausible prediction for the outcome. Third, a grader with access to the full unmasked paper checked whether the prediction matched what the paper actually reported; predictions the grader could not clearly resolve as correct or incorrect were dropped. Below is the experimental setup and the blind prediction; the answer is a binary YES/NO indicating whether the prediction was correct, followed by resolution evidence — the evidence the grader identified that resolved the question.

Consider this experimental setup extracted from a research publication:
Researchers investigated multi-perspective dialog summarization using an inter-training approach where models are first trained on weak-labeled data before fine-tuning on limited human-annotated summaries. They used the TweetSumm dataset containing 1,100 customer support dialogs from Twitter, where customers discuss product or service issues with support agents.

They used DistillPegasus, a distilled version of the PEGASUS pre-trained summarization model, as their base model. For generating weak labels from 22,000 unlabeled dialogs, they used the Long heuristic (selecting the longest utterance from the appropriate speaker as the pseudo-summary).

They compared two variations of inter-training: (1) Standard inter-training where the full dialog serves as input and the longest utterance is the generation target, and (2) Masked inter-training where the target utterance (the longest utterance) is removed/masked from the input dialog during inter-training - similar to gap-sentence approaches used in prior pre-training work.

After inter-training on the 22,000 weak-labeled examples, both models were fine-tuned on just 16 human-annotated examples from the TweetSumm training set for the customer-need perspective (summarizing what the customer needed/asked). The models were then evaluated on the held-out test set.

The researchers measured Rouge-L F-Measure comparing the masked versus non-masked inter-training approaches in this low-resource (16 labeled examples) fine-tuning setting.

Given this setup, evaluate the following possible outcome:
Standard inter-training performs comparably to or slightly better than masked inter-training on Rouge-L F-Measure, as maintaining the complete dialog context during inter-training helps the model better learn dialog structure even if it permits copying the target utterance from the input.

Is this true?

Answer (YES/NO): YES